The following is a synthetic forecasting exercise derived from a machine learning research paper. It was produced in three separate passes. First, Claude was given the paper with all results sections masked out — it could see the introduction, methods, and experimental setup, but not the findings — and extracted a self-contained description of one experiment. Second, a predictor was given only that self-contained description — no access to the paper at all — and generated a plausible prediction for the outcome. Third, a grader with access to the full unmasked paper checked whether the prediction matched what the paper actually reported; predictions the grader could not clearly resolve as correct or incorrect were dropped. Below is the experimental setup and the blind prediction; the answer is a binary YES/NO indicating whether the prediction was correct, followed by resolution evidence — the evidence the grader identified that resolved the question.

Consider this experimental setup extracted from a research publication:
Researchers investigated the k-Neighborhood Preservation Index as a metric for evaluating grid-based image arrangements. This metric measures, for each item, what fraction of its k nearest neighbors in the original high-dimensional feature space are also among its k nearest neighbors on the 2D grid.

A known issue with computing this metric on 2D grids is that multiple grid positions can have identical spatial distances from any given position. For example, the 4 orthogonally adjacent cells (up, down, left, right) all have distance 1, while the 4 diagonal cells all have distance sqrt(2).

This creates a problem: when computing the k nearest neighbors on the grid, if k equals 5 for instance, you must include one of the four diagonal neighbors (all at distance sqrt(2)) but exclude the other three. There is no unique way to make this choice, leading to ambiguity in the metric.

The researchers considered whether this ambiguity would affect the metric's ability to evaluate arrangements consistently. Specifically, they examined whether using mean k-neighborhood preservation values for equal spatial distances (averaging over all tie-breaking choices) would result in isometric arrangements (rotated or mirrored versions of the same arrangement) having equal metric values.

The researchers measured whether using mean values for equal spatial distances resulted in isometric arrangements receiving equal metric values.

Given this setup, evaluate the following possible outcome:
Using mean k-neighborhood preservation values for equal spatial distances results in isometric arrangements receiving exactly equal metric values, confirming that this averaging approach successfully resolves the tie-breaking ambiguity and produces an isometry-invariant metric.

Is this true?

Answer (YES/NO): YES